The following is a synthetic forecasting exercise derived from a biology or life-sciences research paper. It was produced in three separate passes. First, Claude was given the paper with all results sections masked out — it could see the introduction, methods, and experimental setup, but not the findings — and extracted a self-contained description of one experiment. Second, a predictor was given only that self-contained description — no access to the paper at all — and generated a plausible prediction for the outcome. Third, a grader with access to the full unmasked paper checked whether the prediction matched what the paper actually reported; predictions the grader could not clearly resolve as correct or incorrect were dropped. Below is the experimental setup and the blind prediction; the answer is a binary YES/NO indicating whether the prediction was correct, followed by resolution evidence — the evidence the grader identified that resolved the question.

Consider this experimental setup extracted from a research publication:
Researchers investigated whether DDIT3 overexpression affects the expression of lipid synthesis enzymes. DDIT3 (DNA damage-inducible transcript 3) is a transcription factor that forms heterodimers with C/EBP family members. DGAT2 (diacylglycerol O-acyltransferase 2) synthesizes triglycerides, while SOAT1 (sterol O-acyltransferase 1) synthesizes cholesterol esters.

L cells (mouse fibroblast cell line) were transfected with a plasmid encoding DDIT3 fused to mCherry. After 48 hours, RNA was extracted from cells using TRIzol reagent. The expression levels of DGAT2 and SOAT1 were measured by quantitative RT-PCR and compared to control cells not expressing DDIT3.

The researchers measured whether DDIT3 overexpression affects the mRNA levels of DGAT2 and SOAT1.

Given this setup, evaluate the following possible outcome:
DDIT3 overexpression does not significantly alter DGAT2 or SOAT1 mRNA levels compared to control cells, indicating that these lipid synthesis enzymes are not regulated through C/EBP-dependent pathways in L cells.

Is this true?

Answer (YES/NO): NO